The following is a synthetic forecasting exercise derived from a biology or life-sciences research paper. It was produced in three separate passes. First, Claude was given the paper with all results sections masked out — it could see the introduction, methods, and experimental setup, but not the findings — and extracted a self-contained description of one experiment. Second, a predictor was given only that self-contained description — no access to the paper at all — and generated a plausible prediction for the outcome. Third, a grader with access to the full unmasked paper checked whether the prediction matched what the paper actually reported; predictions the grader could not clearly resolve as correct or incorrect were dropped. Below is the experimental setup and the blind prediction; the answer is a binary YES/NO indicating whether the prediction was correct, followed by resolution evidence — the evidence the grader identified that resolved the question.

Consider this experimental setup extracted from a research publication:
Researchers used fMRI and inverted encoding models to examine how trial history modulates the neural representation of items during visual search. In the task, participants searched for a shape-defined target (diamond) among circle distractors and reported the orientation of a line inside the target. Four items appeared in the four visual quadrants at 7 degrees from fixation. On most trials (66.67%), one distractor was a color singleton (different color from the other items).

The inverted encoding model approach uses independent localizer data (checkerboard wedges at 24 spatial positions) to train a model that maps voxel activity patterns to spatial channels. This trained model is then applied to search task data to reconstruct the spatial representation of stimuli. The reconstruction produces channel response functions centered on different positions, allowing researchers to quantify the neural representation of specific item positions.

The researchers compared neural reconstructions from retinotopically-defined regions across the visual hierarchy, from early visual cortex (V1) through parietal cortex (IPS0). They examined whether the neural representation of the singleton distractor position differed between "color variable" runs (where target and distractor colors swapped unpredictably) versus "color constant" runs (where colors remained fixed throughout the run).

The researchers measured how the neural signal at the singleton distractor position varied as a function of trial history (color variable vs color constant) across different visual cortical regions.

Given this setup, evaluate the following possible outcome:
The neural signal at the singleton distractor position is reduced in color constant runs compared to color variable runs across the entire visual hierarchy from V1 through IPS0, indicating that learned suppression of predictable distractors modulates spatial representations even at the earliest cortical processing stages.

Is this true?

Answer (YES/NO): YES